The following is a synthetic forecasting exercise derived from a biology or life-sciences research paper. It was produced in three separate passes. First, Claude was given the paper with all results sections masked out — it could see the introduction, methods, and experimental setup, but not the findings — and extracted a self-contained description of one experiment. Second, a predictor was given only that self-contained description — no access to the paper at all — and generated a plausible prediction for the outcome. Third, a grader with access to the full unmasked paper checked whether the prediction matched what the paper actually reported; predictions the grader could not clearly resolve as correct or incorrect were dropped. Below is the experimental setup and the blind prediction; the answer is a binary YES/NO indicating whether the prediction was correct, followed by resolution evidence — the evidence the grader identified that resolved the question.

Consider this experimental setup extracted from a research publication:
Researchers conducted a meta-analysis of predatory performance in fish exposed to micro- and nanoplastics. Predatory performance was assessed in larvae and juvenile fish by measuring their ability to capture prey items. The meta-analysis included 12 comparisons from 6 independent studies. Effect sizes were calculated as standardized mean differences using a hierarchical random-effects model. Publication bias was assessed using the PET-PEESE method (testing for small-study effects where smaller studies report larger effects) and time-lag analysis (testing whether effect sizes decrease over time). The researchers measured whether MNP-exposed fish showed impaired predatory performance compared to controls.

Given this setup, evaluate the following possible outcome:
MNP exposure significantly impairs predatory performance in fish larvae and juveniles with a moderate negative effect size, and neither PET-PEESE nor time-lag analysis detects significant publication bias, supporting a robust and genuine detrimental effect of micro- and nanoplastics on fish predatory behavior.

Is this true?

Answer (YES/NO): NO